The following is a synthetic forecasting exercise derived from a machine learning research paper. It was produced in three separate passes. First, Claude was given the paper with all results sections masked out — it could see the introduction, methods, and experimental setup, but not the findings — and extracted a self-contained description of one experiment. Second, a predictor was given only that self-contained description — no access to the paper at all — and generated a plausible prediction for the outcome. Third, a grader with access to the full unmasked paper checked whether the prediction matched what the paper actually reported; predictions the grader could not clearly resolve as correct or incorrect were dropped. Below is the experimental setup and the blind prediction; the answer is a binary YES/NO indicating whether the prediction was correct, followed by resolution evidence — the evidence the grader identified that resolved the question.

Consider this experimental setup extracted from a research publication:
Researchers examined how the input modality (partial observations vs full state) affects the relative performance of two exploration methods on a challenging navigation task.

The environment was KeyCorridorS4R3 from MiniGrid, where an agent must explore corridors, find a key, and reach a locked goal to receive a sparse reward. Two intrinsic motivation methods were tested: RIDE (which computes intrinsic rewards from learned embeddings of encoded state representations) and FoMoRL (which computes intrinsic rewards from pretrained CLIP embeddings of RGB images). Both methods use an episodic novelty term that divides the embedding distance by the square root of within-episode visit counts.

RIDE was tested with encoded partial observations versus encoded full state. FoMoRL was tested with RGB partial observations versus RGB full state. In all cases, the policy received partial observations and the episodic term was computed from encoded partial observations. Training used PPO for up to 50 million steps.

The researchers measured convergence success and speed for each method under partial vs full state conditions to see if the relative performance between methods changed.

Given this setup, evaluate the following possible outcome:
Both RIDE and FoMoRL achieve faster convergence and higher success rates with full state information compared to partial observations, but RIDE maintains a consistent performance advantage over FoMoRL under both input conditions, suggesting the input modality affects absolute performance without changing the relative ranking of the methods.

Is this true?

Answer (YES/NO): NO